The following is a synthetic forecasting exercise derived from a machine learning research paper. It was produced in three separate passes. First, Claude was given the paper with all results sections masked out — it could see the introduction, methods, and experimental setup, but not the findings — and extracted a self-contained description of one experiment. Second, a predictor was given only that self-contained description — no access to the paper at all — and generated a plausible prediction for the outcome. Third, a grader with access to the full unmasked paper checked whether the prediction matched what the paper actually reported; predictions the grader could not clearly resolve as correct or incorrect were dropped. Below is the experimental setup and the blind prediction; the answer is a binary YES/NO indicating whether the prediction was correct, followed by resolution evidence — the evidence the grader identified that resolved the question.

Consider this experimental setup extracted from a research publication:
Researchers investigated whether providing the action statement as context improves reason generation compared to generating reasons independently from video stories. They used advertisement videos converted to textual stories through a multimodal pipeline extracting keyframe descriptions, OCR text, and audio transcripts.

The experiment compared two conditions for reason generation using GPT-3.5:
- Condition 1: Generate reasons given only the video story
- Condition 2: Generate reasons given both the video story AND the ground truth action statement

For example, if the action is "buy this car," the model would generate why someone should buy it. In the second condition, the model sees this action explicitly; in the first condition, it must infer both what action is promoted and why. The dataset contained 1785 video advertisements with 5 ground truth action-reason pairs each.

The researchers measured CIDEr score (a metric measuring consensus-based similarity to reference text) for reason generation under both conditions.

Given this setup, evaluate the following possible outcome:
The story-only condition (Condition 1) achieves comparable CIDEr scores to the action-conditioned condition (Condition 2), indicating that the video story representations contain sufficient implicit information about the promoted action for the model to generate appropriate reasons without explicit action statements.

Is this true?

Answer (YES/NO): NO